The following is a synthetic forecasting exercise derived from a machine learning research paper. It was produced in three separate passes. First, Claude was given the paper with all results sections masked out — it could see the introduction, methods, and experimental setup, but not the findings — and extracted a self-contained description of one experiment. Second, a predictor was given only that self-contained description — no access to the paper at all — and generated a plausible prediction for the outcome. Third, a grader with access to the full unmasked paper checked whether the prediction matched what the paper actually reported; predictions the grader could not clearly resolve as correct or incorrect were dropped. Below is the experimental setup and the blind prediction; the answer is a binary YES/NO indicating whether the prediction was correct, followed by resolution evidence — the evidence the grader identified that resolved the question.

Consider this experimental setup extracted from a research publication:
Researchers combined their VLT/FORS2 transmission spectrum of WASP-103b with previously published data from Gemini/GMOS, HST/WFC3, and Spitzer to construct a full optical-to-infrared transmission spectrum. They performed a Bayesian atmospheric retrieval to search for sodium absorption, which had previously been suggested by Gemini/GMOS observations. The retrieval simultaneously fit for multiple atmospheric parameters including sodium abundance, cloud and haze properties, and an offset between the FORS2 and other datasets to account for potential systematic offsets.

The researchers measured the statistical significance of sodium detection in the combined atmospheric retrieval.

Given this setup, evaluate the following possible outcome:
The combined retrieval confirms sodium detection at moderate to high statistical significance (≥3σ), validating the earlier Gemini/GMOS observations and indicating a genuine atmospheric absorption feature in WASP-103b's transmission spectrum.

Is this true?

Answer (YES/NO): NO